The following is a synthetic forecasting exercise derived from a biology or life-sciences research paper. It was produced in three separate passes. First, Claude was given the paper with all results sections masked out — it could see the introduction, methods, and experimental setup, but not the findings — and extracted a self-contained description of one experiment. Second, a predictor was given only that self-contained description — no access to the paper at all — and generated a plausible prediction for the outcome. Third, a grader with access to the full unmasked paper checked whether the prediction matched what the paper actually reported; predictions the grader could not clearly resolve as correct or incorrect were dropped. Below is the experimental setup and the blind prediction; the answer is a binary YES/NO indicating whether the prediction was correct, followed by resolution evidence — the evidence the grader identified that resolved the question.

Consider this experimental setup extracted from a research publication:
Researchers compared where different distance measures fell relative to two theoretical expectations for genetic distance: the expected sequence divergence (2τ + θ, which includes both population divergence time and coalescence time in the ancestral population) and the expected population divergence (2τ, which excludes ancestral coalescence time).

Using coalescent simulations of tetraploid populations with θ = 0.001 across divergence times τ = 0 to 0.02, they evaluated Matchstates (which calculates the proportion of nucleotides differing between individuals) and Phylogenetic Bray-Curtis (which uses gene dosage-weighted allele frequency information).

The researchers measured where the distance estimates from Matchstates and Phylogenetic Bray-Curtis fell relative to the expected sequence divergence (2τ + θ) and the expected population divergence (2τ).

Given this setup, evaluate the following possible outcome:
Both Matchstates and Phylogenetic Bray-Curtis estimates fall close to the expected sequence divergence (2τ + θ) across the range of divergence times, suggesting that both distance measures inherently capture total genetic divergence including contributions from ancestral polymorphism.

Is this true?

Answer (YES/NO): NO